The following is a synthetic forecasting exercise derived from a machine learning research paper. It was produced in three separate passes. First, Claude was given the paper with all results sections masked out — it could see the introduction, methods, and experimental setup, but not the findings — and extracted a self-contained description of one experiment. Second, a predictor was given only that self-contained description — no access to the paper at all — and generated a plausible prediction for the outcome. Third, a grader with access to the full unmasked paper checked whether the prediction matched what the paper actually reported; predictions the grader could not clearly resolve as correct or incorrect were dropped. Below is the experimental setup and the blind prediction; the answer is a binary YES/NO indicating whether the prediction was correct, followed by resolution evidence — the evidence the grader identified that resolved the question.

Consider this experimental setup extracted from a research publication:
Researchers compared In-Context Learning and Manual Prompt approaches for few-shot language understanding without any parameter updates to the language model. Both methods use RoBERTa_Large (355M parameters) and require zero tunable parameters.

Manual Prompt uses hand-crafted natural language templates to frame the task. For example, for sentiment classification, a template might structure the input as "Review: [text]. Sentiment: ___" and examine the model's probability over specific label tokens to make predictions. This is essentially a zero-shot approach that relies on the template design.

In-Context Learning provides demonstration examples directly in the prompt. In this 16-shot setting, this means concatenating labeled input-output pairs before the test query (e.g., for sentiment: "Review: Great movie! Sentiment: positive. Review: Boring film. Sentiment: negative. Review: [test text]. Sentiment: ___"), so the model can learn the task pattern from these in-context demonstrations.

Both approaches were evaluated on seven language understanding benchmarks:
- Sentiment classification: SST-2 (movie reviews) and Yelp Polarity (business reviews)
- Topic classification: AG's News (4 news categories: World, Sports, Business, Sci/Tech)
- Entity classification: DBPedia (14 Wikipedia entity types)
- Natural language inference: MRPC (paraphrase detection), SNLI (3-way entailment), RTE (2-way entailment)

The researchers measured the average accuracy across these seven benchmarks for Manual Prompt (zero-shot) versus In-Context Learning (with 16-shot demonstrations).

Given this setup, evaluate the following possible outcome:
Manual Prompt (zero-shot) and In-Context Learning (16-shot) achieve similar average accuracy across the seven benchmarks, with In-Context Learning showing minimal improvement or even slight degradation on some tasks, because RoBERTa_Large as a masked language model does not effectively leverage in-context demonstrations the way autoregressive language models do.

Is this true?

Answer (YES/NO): YES